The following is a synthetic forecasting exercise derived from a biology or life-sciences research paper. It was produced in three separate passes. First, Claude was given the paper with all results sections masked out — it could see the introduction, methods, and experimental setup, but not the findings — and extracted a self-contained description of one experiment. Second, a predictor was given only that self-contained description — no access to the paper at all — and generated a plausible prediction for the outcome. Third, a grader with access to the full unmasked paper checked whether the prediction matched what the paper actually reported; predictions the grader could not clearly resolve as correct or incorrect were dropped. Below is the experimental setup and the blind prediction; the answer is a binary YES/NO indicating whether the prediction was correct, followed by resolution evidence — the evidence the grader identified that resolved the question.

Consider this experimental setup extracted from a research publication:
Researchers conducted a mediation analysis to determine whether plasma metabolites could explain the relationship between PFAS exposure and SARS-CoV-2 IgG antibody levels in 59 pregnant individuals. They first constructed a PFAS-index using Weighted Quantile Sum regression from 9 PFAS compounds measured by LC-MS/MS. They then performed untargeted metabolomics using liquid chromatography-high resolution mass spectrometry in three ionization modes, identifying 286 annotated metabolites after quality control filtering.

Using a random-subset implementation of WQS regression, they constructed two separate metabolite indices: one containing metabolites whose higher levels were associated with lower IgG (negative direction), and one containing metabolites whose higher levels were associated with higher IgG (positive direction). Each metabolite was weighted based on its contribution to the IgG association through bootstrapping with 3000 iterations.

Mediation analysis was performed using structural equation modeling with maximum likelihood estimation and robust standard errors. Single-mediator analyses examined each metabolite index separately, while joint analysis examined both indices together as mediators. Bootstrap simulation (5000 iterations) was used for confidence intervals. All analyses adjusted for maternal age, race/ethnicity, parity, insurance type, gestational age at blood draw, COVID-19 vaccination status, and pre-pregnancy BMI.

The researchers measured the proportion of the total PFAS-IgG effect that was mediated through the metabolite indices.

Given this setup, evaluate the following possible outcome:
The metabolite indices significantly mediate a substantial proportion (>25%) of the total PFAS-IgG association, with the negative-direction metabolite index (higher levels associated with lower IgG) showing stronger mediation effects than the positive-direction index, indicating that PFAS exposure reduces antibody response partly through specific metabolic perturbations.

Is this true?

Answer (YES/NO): NO